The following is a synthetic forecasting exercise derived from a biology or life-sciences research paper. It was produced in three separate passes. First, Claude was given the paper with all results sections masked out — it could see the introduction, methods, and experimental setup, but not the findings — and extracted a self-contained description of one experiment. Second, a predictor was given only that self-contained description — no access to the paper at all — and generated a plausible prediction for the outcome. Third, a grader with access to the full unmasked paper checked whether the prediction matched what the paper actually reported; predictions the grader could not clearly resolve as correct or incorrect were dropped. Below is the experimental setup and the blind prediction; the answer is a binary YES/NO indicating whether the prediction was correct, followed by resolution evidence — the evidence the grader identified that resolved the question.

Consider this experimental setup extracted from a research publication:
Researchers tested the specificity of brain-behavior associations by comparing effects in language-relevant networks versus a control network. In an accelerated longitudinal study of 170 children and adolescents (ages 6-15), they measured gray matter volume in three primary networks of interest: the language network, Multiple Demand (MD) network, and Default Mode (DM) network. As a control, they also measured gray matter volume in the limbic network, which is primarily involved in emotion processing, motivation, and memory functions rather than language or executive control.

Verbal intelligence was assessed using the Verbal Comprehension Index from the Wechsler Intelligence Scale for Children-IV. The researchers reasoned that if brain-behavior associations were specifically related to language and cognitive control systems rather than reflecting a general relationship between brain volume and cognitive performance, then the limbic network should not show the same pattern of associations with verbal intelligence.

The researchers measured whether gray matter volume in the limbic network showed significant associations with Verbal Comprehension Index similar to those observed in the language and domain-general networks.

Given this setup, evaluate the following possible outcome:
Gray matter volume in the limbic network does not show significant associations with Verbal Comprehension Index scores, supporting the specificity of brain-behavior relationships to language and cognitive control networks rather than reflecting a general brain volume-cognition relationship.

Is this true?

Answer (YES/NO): YES